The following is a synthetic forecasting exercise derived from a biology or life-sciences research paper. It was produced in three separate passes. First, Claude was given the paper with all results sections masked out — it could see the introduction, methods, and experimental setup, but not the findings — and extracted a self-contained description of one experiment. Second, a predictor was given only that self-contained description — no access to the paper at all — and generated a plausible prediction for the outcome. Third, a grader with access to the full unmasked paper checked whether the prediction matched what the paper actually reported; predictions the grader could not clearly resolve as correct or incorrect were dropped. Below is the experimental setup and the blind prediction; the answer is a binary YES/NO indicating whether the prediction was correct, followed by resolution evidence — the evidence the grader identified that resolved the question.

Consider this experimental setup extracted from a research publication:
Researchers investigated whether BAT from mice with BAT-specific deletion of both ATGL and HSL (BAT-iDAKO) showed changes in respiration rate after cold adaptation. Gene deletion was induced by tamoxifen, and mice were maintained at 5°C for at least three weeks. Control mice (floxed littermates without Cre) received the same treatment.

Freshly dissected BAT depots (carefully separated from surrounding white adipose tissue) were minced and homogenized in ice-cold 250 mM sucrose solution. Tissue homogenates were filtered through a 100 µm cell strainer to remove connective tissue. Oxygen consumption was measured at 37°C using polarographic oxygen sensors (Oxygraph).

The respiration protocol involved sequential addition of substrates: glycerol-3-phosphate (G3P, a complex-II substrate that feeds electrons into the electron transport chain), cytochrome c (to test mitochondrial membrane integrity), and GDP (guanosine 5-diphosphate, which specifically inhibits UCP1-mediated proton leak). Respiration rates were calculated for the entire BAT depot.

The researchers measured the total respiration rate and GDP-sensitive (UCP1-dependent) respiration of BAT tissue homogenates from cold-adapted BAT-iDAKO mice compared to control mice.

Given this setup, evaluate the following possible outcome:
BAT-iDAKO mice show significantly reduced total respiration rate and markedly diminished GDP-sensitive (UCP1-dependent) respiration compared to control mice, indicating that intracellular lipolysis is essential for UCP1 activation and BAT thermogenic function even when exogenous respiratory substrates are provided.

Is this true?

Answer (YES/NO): NO